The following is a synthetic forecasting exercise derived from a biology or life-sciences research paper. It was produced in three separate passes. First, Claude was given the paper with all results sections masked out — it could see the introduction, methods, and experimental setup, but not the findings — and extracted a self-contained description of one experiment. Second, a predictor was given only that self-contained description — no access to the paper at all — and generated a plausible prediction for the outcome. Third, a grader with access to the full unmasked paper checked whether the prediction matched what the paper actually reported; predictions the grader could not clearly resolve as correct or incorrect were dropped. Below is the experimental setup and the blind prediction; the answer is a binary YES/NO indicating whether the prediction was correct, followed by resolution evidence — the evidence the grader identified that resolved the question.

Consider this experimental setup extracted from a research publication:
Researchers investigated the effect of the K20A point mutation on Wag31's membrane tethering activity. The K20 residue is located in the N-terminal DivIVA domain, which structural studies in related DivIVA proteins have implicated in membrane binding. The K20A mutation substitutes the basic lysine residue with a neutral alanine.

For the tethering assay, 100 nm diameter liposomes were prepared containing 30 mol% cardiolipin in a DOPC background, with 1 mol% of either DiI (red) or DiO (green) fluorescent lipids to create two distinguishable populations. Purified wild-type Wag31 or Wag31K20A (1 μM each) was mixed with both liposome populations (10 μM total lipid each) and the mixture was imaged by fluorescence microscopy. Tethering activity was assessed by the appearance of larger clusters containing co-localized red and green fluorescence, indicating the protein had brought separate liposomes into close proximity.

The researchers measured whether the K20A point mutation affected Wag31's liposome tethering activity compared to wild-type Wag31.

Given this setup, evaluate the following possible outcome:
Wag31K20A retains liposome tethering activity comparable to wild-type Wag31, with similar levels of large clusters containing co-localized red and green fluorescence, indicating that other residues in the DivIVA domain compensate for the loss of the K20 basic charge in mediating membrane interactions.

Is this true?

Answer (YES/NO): NO